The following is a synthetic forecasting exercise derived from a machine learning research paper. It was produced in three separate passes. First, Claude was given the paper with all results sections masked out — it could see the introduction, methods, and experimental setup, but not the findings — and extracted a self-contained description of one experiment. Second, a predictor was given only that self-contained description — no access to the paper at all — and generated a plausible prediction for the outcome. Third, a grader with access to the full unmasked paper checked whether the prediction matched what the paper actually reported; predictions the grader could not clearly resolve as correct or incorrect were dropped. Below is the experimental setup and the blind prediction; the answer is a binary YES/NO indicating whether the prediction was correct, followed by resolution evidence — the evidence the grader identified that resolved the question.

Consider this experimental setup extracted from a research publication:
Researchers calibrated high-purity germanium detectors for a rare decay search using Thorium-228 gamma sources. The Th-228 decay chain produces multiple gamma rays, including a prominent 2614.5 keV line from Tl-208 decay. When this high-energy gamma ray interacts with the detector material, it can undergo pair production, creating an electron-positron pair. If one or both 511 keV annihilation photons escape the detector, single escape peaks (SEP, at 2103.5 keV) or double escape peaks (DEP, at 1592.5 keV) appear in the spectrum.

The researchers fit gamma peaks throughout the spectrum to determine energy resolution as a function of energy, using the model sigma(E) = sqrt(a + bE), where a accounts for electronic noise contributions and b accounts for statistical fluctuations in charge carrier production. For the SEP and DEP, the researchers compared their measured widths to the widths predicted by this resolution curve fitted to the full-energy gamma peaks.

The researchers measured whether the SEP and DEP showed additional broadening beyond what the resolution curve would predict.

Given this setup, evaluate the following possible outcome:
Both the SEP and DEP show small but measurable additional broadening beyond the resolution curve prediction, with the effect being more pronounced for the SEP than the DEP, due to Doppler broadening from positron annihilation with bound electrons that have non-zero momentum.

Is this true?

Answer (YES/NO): NO